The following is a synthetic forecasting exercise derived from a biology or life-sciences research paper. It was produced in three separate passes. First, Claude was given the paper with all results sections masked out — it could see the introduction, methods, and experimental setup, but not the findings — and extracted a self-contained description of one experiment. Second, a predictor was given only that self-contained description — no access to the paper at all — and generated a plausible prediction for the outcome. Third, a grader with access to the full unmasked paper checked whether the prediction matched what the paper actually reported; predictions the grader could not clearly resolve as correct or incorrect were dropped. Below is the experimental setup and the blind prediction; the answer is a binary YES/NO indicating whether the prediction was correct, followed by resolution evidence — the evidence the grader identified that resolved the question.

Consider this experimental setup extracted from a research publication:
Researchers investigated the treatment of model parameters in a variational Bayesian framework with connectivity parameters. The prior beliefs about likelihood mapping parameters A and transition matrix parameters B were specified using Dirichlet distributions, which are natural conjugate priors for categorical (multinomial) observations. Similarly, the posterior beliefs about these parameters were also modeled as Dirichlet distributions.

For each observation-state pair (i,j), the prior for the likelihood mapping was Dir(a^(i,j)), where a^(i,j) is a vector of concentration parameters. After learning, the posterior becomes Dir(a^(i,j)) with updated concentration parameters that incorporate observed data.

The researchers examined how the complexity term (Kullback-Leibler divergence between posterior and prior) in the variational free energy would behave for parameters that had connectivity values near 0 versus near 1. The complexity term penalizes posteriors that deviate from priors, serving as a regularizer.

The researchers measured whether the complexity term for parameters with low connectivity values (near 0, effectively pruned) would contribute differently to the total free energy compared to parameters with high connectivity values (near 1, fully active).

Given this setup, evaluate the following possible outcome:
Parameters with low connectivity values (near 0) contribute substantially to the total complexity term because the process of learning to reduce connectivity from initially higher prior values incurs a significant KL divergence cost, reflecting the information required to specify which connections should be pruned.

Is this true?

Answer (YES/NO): NO